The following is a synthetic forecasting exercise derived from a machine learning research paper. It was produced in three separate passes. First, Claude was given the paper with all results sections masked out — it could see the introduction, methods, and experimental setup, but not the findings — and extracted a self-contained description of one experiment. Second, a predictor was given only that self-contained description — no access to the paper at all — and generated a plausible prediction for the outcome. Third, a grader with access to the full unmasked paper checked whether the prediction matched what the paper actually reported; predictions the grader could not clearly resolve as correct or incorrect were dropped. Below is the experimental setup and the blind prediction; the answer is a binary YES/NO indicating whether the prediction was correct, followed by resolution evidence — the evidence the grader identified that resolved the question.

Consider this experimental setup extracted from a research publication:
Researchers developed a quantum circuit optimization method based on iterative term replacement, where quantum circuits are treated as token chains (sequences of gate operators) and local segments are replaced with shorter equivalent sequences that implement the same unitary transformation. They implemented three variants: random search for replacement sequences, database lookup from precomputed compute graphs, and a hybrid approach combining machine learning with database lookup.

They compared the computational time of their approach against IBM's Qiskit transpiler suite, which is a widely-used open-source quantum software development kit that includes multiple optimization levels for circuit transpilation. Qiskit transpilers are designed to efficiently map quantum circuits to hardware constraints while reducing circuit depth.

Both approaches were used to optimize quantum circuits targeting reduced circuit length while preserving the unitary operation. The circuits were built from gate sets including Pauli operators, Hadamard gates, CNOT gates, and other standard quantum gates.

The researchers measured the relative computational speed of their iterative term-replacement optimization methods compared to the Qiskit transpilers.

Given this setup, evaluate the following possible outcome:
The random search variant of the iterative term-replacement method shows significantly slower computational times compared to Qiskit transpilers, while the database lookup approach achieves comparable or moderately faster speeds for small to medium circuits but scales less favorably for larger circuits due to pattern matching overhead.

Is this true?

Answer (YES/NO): NO